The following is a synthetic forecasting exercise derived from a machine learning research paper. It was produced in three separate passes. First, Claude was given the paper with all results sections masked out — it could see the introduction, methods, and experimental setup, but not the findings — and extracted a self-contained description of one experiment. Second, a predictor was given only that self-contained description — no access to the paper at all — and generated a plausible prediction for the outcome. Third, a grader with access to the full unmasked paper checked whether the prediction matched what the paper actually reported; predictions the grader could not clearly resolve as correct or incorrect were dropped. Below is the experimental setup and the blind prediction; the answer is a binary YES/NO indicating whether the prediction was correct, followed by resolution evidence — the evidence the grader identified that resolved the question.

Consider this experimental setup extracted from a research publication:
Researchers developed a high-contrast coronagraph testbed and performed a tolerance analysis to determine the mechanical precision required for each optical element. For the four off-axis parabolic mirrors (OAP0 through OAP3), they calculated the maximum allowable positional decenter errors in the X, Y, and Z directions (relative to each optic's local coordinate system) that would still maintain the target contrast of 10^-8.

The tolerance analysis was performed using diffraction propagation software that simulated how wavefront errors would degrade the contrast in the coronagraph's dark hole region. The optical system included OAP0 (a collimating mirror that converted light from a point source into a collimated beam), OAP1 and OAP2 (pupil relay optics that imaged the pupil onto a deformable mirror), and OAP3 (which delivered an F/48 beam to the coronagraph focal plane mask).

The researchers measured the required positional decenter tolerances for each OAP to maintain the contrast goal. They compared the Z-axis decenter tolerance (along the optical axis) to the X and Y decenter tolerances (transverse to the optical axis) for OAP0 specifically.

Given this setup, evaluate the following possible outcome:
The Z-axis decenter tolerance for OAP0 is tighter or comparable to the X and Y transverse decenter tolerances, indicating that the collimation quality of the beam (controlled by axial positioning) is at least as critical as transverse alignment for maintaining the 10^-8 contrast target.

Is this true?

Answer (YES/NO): NO